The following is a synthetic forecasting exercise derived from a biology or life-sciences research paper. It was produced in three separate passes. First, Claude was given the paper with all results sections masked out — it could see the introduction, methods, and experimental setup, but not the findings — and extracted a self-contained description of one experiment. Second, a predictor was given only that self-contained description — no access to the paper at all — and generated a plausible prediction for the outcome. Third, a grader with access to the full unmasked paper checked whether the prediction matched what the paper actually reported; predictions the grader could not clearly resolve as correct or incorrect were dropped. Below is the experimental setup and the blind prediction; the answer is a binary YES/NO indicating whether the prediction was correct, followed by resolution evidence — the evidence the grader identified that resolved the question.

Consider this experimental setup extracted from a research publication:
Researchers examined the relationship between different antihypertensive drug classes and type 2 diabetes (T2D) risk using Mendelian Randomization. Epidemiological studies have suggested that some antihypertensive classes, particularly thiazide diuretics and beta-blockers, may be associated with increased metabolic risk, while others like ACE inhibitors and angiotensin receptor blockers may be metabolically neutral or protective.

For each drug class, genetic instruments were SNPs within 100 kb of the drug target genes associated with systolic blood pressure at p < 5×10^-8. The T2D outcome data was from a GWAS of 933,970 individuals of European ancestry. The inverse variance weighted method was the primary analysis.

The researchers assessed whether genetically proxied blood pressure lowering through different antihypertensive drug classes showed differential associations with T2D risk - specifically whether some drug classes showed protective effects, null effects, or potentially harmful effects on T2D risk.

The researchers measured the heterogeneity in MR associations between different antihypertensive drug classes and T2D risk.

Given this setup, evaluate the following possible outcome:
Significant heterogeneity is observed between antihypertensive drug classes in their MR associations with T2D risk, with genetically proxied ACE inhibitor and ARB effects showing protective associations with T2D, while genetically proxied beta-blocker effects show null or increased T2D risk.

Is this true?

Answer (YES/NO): NO